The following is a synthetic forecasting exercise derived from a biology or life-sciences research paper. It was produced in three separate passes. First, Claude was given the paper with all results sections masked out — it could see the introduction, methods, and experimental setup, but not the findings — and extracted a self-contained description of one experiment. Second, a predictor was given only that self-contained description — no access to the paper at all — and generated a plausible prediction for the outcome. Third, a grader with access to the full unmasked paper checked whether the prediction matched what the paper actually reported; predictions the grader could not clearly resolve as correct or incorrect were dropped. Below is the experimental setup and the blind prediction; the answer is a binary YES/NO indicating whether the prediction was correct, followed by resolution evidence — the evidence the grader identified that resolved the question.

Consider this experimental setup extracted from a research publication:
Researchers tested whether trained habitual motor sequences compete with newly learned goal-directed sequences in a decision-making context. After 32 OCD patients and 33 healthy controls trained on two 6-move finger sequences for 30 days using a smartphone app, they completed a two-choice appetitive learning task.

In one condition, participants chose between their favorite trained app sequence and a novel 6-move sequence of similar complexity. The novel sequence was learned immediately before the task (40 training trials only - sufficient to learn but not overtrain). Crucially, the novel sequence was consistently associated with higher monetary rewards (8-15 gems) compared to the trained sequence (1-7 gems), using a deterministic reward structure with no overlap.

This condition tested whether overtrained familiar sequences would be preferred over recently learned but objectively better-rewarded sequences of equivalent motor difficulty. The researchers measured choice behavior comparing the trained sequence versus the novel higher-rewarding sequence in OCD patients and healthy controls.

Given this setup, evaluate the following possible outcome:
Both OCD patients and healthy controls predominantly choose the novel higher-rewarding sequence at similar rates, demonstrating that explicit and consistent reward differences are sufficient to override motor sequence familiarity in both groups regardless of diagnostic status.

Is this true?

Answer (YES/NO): YES